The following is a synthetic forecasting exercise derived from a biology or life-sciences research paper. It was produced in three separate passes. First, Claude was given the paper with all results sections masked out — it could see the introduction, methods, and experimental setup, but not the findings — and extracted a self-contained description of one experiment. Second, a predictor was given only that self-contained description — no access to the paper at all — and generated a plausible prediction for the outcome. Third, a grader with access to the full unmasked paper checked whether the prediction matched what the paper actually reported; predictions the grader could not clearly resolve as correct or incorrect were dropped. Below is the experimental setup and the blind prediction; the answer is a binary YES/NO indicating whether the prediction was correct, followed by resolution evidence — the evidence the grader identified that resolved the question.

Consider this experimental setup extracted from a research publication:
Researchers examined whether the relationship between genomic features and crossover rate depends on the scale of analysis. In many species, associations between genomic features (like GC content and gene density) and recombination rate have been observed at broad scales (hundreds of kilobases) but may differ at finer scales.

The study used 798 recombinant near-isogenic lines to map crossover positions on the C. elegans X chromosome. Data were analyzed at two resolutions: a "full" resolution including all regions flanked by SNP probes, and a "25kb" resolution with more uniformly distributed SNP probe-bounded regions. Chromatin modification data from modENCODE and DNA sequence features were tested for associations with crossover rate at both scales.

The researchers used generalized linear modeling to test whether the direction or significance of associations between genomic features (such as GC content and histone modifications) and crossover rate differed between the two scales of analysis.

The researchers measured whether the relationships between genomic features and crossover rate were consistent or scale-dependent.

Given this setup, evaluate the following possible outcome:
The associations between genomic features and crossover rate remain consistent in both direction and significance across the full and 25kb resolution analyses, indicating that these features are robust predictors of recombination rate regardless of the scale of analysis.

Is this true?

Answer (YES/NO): NO